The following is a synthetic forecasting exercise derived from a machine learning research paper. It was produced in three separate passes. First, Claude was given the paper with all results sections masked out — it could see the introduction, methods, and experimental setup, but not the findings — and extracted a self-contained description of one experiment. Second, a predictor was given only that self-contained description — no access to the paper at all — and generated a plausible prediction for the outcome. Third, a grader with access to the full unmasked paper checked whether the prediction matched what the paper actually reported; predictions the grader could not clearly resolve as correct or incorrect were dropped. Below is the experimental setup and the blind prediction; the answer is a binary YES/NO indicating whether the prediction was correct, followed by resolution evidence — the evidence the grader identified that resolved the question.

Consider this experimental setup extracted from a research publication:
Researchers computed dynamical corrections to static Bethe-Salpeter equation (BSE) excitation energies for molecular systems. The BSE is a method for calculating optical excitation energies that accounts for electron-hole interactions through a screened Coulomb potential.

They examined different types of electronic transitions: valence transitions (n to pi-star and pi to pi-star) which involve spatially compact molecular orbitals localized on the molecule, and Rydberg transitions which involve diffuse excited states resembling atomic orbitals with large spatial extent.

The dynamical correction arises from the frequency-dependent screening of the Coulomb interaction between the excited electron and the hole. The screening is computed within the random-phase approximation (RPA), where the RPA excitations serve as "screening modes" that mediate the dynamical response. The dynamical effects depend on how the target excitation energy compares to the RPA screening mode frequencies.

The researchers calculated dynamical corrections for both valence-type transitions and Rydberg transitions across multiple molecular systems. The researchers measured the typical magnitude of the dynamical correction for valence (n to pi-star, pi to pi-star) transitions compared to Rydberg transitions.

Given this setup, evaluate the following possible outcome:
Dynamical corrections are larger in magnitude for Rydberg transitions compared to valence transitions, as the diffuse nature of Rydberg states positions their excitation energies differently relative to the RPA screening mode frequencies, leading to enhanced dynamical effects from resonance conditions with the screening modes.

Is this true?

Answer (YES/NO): NO